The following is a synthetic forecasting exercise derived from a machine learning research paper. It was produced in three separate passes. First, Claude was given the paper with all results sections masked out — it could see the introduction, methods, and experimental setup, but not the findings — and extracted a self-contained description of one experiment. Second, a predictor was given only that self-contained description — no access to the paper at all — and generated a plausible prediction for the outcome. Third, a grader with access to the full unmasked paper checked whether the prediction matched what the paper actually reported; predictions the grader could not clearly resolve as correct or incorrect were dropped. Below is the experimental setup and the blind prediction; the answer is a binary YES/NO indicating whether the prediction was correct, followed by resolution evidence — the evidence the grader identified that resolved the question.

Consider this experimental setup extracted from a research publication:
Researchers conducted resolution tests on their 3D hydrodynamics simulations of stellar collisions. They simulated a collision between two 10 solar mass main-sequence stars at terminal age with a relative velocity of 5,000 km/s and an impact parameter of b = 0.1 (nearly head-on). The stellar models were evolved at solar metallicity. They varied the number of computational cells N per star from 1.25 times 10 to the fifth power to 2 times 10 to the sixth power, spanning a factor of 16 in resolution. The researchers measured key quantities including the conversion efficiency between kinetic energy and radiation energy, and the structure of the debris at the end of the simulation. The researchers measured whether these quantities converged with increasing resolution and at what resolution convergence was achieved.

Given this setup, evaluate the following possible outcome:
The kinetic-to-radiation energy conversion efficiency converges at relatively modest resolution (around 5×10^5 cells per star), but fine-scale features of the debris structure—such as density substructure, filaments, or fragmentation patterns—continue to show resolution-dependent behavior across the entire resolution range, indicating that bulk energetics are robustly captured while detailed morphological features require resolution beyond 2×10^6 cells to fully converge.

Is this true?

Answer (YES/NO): NO